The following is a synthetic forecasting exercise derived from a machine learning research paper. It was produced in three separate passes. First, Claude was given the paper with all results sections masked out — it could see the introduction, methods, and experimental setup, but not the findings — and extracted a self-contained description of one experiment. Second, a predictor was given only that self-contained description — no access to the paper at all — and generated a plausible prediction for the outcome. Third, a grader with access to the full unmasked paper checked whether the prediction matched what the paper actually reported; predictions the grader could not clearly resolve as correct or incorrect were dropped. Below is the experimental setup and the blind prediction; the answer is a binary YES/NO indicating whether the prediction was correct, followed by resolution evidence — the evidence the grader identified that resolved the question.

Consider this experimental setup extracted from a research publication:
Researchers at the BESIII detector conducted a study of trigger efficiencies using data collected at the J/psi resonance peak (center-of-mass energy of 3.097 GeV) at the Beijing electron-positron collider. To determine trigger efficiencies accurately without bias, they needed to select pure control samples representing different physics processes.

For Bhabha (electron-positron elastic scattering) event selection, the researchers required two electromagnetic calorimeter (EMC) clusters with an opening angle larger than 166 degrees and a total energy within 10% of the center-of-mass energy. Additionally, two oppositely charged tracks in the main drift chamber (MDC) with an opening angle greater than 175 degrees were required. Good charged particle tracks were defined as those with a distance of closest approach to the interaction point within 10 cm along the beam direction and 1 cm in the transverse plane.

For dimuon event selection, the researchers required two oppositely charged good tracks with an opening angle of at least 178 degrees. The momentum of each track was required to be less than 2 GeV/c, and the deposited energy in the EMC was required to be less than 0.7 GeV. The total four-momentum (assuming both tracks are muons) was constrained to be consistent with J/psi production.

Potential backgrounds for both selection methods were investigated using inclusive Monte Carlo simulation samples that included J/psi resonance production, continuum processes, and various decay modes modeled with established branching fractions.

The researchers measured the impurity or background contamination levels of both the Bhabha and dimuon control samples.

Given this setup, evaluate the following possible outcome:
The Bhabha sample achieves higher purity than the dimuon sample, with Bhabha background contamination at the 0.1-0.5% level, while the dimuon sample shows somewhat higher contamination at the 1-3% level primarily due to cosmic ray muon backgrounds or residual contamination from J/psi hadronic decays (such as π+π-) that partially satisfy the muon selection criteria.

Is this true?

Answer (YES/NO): NO